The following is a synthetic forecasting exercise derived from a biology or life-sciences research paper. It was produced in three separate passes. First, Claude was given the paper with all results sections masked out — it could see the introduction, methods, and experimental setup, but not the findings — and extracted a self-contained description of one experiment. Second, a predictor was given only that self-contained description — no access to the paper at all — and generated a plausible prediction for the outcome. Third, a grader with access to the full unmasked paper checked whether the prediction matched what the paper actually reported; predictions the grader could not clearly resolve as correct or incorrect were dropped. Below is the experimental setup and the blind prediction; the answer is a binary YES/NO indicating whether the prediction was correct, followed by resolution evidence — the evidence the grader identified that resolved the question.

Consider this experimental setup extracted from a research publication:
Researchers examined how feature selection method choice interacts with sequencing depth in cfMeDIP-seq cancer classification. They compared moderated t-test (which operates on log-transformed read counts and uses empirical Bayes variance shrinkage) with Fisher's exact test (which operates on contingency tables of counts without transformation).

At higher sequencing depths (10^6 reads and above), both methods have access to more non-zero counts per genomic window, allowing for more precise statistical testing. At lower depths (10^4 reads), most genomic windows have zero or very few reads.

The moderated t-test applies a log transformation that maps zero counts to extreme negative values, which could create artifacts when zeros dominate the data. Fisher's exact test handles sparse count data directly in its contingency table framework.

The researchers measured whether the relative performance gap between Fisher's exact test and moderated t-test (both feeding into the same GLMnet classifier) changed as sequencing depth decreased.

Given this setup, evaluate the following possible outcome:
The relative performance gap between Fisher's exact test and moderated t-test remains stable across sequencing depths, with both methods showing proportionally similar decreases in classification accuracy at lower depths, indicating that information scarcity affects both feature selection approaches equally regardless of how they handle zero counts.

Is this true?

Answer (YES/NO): YES